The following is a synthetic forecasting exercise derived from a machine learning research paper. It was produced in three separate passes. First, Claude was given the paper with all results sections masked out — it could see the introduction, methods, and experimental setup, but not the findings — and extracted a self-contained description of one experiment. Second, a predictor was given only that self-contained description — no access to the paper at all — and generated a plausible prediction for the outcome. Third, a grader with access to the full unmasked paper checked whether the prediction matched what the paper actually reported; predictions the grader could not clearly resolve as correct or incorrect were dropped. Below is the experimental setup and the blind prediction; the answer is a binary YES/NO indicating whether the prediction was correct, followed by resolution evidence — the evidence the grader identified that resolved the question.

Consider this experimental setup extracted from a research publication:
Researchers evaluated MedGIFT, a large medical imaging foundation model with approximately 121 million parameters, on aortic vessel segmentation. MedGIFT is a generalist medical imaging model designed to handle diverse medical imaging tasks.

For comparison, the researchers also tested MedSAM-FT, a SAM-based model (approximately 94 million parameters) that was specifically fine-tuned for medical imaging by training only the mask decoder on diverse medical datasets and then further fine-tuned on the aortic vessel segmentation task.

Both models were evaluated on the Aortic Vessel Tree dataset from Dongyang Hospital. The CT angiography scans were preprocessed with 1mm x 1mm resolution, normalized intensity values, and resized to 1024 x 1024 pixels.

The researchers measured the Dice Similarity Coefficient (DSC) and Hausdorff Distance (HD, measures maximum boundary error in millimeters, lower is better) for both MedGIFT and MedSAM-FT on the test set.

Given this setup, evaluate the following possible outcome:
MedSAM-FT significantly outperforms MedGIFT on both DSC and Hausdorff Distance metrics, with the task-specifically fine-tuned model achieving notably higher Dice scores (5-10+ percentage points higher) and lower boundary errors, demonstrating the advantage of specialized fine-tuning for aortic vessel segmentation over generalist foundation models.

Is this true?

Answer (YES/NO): NO